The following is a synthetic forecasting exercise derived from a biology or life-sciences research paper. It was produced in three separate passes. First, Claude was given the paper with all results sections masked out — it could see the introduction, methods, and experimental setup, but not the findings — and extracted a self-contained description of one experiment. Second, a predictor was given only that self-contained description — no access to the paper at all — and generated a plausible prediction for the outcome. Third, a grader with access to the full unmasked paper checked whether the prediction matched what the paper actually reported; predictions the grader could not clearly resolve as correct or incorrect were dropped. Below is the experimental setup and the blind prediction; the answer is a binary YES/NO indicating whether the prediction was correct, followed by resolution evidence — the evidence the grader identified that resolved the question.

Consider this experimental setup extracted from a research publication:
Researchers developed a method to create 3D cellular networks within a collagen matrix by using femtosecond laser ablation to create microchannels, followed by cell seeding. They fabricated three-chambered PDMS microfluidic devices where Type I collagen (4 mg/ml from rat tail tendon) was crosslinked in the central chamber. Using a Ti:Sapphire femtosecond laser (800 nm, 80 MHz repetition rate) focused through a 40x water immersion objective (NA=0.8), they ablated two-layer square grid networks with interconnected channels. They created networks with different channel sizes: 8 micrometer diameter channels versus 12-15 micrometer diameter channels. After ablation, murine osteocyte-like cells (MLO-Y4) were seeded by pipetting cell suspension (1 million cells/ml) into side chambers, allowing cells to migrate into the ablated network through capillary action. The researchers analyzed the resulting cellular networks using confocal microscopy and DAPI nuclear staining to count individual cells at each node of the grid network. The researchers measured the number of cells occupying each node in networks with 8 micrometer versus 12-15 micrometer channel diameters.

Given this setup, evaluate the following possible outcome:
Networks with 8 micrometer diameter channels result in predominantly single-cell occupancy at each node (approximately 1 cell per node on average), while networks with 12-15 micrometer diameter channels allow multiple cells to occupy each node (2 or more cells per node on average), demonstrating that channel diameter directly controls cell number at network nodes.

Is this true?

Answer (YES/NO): YES